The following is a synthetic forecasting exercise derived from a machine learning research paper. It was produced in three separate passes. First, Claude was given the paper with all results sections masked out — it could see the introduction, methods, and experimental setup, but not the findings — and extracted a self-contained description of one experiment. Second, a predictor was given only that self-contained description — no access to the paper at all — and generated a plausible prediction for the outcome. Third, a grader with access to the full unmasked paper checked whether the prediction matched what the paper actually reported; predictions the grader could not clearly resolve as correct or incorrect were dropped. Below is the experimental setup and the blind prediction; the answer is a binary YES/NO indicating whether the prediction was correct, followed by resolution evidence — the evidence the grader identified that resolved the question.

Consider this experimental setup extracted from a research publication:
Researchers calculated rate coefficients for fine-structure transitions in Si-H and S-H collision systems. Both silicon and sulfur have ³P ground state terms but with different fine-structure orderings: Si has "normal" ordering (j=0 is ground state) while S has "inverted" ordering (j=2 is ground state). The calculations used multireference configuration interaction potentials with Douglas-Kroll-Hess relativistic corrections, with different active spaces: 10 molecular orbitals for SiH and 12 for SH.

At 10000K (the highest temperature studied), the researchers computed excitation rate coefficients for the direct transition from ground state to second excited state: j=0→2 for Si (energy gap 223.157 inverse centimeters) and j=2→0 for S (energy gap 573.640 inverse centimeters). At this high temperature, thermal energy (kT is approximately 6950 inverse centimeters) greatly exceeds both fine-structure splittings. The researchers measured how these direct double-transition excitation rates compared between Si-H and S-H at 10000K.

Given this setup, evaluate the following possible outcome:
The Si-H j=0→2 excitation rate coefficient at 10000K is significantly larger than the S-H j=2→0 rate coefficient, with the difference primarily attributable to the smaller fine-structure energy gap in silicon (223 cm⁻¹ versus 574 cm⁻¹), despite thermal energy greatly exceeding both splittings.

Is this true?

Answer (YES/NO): NO